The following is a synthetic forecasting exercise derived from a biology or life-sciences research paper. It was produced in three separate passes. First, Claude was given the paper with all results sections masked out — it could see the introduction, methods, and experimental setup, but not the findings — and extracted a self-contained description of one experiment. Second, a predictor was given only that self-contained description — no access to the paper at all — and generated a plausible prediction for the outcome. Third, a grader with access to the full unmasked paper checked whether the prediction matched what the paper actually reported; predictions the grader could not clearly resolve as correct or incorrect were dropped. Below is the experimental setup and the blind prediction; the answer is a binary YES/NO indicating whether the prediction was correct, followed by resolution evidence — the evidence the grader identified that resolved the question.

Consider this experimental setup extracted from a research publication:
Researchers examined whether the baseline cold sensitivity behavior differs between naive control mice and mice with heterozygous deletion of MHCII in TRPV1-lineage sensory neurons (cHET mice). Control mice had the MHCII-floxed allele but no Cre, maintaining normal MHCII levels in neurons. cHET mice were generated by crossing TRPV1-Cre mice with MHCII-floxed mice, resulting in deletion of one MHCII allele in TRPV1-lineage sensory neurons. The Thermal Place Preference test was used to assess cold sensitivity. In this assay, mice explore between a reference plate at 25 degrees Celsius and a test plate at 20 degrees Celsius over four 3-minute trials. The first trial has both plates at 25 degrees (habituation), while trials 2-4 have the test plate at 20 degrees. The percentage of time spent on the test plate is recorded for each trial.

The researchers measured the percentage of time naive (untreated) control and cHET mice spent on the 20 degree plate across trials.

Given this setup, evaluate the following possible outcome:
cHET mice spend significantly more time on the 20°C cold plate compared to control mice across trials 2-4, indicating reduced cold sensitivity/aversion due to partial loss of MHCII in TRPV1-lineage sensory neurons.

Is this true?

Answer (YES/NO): NO